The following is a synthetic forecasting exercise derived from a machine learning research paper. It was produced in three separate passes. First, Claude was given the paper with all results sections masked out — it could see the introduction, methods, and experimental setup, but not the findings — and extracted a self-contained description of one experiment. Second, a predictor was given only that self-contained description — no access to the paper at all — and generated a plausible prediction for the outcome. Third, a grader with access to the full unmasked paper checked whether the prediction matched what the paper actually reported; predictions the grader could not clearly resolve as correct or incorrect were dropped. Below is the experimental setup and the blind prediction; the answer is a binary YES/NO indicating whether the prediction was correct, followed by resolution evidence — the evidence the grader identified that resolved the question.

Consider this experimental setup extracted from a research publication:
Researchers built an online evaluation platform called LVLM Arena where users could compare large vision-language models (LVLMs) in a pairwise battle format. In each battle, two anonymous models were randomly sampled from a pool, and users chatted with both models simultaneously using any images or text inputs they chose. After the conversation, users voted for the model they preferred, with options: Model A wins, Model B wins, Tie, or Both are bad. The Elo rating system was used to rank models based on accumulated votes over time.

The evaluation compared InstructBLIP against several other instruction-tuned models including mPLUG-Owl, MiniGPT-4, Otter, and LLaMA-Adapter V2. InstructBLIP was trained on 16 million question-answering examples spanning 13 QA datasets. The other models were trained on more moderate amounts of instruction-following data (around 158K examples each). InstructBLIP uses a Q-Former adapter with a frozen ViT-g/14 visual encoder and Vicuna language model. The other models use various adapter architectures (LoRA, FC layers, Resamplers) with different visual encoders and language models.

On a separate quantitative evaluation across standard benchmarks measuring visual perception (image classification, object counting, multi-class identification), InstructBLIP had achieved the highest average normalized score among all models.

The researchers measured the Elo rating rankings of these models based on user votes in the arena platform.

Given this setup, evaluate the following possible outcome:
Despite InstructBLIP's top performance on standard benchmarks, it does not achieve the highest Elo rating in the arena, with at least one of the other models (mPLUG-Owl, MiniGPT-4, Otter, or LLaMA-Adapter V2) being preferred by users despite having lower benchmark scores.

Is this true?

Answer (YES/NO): YES